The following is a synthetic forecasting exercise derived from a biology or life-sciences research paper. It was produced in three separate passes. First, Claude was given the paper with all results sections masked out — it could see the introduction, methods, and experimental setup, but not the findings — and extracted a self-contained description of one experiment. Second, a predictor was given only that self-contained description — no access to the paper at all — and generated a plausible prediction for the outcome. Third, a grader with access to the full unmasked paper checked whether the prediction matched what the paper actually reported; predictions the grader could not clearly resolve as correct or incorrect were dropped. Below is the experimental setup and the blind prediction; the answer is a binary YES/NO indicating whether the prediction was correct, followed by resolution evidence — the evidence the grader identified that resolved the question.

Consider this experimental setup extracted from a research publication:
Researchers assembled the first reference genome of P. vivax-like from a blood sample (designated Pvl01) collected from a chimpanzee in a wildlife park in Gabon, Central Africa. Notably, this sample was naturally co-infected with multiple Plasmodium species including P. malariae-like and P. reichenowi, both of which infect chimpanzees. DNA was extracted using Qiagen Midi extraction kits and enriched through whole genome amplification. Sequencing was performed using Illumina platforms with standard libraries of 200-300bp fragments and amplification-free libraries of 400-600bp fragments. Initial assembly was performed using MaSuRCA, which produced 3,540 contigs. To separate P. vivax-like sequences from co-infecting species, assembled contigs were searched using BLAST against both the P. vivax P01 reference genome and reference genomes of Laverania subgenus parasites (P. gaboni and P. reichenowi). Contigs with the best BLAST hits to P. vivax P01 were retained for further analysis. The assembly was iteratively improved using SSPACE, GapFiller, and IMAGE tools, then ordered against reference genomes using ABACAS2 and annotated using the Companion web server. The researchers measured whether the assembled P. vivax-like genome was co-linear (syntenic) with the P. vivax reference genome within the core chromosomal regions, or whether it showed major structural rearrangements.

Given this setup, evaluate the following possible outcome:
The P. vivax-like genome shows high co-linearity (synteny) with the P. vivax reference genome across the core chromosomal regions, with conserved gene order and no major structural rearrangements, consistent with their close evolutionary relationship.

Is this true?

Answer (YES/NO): YES